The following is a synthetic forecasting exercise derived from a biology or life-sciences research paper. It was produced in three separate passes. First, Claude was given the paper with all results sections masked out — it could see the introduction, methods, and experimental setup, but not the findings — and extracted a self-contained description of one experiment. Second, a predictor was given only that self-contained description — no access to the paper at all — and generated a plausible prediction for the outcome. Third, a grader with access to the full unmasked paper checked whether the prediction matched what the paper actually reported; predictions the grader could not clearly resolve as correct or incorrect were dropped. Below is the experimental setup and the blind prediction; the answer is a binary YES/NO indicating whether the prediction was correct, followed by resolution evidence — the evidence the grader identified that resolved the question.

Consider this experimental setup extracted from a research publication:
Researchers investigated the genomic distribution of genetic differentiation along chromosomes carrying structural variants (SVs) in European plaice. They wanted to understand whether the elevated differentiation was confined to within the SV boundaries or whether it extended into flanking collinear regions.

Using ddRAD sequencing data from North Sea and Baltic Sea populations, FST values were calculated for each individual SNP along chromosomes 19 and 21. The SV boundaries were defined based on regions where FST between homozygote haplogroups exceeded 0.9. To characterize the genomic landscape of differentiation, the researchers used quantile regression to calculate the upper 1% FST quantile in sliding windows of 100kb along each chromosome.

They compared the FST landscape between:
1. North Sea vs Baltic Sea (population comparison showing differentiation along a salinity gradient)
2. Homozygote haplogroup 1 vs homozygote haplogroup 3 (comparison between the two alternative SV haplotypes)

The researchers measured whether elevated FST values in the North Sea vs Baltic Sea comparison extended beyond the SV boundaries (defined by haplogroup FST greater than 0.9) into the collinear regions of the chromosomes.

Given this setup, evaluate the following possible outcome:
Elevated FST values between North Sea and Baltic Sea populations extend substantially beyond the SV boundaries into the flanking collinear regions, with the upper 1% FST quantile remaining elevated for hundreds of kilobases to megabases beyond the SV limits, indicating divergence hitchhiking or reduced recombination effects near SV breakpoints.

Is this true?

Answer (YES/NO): NO